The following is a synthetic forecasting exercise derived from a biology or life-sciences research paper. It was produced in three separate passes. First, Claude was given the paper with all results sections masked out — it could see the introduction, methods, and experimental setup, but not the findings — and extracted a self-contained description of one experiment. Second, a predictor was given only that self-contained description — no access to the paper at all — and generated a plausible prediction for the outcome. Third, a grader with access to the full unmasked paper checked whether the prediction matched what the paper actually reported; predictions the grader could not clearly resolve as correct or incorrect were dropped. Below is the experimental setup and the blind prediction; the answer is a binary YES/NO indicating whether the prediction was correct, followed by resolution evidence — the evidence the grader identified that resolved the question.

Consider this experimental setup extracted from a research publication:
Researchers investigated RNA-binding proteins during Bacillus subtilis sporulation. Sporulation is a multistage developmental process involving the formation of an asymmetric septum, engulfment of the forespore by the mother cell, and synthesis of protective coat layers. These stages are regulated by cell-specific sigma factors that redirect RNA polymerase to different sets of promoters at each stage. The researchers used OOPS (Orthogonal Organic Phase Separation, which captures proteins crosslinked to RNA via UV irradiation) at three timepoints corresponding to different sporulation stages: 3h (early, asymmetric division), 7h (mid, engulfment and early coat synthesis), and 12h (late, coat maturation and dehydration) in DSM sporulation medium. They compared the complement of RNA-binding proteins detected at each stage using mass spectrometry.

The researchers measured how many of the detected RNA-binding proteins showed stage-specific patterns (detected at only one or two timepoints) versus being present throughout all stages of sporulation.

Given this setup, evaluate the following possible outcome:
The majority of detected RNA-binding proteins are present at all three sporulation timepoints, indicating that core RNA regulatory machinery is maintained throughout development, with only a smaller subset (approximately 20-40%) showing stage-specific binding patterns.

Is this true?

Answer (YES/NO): YES